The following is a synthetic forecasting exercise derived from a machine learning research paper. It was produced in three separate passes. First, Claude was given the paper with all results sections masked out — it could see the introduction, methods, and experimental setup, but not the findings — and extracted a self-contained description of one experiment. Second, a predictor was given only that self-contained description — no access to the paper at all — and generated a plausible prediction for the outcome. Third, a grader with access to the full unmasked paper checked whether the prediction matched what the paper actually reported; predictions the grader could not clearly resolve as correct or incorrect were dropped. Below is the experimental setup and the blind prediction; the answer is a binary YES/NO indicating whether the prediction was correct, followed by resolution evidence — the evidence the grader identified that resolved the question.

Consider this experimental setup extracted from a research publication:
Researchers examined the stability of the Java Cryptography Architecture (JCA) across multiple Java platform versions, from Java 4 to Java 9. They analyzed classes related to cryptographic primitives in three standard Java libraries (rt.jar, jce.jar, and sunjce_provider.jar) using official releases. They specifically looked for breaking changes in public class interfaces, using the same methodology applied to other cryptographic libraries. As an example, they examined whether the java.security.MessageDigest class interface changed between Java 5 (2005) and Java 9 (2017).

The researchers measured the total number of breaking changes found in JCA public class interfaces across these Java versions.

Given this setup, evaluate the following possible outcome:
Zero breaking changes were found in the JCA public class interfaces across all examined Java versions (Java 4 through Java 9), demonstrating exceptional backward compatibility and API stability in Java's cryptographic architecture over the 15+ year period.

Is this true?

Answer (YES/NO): YES